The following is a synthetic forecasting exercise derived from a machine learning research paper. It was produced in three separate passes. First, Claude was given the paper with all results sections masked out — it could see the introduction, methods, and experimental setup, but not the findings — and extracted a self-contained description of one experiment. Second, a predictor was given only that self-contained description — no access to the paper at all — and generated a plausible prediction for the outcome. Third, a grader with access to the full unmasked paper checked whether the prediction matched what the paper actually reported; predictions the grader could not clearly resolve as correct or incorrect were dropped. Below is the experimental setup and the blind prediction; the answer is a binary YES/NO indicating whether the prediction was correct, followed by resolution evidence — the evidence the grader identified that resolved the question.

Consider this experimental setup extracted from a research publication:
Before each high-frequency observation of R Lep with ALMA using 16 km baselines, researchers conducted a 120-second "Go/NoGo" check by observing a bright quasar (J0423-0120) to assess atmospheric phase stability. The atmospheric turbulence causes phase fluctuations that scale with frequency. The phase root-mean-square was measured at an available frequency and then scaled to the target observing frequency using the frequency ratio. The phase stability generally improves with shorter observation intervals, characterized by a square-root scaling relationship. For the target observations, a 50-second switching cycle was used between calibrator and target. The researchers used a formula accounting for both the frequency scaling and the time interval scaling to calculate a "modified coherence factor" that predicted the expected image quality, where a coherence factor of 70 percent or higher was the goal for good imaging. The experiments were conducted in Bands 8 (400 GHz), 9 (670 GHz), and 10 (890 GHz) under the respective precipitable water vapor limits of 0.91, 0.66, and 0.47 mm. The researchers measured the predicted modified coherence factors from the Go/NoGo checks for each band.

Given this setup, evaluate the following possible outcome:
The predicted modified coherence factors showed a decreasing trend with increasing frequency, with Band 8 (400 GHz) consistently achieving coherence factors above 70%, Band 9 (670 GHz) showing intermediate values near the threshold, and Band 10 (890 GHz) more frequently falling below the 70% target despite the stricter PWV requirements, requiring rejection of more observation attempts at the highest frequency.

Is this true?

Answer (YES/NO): NO